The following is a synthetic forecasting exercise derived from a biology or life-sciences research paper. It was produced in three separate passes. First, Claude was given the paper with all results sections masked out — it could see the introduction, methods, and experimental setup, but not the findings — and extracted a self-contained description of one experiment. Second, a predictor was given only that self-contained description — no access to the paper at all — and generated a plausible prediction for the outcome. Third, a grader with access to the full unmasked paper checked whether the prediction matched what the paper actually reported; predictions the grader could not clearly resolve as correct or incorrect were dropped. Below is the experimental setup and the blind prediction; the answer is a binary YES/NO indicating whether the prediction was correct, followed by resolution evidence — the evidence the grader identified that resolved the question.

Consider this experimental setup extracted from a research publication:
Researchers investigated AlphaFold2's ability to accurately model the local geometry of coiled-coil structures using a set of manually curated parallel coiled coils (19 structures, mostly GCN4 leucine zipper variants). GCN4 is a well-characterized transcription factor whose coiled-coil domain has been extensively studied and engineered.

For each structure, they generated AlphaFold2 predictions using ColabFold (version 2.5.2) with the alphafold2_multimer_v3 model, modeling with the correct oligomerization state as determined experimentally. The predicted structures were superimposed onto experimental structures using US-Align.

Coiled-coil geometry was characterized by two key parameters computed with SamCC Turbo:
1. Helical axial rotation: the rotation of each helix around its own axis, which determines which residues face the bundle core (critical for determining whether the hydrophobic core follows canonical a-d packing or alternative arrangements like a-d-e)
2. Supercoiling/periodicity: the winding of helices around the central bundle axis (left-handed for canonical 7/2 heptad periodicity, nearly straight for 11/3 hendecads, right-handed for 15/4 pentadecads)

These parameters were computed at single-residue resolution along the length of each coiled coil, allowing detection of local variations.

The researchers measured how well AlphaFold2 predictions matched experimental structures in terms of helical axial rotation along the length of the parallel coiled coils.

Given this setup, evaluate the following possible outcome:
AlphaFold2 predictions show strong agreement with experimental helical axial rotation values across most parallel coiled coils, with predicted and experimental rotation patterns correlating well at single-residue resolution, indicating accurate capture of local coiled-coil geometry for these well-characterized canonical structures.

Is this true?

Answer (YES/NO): YES